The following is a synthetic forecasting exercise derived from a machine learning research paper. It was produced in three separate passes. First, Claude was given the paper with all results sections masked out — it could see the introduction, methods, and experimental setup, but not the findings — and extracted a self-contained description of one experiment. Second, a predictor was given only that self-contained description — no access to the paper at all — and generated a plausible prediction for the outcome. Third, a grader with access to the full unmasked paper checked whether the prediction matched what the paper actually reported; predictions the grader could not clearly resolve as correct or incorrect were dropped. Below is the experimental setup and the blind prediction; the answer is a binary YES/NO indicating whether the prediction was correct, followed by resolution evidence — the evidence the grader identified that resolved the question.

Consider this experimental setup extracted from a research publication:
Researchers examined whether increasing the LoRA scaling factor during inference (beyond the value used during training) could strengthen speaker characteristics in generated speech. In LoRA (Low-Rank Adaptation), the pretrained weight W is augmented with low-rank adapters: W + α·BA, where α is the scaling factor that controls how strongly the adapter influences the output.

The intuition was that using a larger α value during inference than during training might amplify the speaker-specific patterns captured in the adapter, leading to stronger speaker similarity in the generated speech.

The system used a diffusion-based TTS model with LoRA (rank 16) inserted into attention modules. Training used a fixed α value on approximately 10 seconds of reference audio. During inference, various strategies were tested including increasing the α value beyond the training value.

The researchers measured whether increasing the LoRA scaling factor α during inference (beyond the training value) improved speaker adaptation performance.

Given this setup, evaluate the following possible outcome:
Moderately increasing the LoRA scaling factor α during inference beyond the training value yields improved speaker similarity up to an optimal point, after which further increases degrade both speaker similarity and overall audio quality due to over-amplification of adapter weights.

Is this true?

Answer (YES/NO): NO